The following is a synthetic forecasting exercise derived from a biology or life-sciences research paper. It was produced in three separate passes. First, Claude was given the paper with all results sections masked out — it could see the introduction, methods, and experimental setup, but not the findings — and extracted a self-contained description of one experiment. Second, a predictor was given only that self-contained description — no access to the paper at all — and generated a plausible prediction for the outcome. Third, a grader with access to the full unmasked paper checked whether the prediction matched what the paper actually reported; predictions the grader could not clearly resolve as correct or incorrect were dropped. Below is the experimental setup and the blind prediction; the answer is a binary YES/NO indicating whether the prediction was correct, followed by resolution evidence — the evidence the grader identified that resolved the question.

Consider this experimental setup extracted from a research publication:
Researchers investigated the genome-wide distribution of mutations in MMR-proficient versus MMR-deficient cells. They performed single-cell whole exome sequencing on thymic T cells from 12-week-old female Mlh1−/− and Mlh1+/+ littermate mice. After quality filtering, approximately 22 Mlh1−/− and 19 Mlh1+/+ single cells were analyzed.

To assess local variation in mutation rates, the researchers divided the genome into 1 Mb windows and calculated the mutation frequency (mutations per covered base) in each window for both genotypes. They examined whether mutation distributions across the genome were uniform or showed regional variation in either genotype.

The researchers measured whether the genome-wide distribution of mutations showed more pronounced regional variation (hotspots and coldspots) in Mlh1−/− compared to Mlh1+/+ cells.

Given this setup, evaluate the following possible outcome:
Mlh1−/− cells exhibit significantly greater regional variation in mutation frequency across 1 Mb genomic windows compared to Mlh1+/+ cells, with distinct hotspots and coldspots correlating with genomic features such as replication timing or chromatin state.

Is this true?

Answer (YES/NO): NO